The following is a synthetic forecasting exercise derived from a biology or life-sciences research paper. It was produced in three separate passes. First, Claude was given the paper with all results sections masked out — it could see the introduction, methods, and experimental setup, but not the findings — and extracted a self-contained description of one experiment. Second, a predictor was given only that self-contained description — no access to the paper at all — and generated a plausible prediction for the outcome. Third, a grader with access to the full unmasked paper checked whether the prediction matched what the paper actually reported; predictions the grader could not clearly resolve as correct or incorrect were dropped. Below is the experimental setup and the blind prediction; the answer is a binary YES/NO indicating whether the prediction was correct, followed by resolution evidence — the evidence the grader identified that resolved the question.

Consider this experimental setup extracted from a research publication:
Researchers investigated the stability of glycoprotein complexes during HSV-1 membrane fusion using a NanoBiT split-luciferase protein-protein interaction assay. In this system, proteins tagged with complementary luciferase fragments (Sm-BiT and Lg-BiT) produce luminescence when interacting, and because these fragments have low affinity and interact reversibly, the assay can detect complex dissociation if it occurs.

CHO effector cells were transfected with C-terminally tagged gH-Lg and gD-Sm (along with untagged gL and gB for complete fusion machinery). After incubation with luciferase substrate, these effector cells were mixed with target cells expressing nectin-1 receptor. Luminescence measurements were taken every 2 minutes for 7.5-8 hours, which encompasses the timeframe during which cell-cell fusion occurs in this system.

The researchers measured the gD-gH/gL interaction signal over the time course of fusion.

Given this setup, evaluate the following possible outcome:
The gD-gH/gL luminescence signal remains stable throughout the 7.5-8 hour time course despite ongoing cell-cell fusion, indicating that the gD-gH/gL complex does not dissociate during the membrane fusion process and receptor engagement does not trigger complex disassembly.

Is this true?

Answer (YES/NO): YES